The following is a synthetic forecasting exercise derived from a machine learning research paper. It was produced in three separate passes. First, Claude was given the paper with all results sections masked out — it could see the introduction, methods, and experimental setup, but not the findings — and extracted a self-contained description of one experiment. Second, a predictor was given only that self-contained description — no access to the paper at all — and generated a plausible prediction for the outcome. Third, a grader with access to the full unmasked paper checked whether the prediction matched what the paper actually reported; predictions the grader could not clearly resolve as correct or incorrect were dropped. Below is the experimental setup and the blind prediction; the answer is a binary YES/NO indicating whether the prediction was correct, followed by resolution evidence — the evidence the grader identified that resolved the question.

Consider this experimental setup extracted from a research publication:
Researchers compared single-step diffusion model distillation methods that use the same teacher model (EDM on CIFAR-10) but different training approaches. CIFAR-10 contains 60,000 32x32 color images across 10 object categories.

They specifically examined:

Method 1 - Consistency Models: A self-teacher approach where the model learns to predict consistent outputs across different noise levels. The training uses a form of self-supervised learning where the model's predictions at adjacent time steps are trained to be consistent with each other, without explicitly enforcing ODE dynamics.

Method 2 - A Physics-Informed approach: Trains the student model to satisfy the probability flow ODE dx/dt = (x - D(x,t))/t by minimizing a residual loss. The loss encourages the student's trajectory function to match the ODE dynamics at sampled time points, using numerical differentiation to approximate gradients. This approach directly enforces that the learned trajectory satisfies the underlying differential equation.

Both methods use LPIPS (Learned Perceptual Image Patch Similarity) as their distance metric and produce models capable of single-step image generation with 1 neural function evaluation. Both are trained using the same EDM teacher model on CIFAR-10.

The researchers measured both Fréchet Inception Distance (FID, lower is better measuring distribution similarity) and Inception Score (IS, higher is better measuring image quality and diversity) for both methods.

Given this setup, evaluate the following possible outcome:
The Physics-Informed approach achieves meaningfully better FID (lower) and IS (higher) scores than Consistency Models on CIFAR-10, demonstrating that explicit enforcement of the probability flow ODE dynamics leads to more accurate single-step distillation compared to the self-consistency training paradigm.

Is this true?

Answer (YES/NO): NO